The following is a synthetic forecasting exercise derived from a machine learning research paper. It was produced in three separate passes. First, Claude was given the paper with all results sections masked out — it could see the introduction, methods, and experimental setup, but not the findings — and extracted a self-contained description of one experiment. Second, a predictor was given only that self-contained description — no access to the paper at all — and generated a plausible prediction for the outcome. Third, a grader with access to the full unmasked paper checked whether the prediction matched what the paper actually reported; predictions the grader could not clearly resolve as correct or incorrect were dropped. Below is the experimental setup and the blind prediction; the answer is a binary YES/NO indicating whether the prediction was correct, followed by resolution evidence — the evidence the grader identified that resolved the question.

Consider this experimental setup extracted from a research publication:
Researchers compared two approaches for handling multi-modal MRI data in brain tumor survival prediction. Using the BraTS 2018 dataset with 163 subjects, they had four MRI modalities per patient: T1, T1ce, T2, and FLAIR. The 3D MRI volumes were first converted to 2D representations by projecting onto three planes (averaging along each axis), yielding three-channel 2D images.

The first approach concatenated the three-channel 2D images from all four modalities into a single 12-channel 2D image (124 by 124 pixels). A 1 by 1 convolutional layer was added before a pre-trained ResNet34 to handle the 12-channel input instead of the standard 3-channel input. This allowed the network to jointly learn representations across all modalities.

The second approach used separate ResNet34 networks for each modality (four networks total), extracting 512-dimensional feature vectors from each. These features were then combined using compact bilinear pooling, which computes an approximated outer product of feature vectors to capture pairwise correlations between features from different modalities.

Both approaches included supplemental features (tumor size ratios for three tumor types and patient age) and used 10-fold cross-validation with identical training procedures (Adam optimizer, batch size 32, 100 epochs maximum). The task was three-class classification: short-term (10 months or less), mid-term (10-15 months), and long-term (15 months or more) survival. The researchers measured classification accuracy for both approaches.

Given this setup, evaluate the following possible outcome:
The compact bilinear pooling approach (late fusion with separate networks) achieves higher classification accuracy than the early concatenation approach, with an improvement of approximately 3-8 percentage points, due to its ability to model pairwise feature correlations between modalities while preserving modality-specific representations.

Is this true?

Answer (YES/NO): NO